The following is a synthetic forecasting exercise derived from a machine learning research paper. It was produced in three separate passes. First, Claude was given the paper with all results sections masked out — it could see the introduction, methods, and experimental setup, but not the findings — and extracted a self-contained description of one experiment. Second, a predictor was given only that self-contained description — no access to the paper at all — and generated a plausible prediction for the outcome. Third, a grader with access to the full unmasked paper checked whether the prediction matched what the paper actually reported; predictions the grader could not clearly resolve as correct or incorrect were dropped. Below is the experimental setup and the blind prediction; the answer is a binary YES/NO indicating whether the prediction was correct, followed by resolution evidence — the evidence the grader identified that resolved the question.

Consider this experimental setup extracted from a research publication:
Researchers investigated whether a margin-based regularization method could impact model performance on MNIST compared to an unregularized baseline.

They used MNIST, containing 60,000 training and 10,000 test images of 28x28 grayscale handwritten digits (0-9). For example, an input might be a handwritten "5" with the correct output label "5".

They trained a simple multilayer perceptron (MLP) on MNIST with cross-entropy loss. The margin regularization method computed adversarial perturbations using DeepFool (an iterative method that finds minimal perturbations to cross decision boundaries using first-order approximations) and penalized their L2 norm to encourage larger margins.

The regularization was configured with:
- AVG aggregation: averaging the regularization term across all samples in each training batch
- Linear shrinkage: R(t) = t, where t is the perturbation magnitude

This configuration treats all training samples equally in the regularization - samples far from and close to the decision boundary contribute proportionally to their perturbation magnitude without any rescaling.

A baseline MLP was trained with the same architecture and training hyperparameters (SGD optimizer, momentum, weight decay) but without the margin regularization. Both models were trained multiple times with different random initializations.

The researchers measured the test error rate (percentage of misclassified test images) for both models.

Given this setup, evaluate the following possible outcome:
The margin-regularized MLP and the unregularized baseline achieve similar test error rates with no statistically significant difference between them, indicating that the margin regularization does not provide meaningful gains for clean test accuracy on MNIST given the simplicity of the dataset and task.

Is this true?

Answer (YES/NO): NO